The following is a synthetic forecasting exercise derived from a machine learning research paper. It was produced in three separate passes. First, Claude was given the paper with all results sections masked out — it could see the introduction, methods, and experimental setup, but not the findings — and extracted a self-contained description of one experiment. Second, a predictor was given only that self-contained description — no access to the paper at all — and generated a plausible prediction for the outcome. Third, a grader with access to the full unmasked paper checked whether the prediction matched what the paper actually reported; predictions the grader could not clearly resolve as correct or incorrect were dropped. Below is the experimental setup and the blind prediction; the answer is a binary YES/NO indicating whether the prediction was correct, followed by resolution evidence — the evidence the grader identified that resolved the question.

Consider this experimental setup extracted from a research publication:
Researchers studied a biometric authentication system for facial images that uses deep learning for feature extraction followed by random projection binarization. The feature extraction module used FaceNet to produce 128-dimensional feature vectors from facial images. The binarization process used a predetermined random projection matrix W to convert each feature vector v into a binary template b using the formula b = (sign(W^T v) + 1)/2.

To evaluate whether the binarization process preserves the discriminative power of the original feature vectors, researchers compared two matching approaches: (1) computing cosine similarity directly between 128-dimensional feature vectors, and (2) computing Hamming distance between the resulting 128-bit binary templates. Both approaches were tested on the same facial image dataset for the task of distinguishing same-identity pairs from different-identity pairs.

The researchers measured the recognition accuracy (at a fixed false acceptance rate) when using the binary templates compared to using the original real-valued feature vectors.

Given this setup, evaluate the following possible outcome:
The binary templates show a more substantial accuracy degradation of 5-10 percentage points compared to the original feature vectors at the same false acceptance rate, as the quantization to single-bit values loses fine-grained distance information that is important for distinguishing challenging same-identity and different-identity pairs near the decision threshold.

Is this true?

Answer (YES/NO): NO